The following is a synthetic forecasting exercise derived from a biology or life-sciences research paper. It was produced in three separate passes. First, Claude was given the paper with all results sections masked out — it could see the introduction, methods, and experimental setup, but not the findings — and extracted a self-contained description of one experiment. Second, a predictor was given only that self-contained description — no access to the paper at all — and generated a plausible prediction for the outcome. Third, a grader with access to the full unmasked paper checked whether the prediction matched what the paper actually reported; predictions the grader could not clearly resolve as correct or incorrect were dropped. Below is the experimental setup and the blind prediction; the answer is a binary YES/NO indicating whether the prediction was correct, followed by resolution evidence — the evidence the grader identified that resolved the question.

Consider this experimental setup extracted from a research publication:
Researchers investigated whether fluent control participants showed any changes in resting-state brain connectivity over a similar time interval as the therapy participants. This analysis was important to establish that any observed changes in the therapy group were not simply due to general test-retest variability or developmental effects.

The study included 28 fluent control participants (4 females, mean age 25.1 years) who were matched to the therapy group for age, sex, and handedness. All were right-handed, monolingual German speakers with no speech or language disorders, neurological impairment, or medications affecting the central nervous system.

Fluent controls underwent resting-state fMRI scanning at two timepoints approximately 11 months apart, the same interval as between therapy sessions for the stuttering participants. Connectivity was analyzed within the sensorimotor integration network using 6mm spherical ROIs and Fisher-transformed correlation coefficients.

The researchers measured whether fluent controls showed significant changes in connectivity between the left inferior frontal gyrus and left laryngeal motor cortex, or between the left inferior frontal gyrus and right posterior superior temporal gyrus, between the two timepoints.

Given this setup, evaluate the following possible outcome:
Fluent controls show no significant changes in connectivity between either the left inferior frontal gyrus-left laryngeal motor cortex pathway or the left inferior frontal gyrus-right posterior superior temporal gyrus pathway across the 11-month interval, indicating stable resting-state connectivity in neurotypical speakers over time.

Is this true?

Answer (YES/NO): YES